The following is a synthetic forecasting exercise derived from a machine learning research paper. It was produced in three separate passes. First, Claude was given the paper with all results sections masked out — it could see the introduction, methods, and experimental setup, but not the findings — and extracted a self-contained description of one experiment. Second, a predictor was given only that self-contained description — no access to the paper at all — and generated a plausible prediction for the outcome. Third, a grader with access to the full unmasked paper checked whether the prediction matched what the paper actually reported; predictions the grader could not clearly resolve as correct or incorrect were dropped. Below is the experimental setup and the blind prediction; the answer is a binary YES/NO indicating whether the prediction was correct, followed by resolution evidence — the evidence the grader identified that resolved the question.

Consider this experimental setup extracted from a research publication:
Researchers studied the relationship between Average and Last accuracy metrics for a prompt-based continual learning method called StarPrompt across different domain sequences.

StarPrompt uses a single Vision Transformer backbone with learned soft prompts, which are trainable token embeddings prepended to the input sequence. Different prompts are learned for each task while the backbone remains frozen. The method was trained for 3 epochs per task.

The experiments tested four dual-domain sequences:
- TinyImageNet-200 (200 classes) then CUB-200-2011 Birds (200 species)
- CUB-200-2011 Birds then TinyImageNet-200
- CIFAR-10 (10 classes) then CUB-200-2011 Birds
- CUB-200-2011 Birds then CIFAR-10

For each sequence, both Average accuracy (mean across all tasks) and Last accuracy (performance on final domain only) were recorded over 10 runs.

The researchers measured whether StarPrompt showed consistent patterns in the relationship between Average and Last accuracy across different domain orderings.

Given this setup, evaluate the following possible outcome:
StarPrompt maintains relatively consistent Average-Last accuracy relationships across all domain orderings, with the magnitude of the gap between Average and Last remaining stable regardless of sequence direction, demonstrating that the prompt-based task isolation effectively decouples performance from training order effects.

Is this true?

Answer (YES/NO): NO